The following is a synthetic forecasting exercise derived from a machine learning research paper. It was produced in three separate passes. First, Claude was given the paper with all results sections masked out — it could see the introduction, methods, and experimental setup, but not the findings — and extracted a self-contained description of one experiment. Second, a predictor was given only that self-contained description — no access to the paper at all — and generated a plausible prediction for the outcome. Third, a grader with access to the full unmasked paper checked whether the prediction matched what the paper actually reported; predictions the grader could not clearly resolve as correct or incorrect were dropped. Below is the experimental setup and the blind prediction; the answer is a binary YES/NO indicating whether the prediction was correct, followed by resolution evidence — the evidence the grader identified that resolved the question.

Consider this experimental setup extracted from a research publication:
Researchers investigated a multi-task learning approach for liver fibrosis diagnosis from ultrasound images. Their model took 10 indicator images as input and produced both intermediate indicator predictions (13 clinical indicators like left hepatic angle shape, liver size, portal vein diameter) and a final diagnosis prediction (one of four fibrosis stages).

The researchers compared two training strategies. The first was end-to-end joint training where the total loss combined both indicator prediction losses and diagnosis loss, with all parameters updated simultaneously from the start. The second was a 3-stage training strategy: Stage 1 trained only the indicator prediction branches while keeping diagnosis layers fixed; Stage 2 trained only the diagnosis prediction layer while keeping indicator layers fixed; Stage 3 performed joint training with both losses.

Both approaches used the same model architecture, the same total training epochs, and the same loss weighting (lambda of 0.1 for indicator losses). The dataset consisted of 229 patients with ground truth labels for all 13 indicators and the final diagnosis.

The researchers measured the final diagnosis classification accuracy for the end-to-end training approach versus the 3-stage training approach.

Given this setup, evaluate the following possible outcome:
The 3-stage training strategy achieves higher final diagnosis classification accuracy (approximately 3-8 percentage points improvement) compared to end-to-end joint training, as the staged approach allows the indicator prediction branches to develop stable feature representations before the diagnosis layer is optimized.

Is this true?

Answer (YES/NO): YES